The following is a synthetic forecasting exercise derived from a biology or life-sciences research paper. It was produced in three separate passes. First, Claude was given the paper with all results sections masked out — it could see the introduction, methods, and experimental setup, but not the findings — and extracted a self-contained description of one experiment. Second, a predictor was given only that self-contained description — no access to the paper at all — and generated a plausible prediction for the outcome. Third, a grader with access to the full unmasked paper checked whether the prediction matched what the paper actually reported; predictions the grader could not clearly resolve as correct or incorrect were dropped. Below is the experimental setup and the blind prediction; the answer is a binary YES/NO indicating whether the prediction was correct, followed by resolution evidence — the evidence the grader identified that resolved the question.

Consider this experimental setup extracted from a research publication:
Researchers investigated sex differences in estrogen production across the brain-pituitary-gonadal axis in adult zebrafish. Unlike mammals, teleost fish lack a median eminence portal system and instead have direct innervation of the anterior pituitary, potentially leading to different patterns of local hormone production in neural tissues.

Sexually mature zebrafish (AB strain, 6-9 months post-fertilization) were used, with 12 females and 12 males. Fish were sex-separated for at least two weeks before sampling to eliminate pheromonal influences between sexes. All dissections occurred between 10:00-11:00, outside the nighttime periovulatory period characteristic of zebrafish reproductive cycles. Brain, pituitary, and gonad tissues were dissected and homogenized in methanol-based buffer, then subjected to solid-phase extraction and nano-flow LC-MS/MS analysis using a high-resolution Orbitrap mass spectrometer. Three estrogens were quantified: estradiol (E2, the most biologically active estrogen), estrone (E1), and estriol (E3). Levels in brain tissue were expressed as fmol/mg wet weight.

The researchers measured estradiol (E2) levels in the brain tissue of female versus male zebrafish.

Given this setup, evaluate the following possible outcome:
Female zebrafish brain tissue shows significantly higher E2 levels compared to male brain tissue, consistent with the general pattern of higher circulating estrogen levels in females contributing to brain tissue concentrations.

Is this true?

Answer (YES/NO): YES